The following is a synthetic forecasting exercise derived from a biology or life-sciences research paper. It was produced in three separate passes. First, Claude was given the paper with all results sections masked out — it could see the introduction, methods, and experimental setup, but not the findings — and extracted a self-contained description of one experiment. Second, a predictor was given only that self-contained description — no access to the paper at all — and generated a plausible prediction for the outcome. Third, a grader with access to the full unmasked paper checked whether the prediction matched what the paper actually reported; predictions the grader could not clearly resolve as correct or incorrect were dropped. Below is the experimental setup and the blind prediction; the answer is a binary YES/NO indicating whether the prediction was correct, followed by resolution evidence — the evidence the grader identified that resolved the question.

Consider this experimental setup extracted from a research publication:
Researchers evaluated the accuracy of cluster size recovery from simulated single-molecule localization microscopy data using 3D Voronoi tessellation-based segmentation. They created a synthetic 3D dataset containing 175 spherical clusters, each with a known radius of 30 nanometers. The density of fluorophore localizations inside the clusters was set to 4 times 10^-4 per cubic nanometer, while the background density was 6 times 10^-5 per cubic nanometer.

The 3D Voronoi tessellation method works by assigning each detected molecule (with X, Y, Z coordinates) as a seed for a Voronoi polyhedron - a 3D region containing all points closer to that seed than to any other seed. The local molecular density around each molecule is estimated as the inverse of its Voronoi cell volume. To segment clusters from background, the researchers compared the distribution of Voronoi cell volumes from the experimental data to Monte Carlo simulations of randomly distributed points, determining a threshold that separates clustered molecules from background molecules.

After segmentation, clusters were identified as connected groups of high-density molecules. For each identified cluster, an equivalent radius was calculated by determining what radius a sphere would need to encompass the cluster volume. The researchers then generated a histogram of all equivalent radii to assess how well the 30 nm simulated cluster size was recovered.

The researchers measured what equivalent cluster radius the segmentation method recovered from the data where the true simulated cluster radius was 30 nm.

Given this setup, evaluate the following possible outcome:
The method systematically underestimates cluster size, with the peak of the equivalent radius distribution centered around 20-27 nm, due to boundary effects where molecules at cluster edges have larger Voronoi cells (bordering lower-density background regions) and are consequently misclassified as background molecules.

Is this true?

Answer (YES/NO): NO